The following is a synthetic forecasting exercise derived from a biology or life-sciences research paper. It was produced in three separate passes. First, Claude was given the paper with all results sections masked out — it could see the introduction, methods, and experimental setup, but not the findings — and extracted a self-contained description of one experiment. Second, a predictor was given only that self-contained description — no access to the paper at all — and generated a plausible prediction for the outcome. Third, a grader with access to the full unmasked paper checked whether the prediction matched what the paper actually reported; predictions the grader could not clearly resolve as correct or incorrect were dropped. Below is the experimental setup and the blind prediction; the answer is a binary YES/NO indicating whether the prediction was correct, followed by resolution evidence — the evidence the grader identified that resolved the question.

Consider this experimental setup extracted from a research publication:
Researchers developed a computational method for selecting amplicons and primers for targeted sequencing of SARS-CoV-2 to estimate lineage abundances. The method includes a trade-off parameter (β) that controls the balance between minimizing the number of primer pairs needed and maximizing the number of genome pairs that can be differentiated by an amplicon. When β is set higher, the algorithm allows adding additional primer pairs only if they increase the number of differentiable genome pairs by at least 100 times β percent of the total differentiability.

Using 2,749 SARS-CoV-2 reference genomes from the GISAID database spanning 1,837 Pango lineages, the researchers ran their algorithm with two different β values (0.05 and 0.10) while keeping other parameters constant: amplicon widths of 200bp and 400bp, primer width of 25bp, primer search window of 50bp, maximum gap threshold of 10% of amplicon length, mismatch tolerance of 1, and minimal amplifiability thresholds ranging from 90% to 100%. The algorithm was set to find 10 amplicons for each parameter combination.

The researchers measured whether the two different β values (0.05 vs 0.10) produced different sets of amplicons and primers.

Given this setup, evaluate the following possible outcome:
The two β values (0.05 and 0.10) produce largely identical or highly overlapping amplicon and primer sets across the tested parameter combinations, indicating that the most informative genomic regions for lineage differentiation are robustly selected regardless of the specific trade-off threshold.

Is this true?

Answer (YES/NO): YES